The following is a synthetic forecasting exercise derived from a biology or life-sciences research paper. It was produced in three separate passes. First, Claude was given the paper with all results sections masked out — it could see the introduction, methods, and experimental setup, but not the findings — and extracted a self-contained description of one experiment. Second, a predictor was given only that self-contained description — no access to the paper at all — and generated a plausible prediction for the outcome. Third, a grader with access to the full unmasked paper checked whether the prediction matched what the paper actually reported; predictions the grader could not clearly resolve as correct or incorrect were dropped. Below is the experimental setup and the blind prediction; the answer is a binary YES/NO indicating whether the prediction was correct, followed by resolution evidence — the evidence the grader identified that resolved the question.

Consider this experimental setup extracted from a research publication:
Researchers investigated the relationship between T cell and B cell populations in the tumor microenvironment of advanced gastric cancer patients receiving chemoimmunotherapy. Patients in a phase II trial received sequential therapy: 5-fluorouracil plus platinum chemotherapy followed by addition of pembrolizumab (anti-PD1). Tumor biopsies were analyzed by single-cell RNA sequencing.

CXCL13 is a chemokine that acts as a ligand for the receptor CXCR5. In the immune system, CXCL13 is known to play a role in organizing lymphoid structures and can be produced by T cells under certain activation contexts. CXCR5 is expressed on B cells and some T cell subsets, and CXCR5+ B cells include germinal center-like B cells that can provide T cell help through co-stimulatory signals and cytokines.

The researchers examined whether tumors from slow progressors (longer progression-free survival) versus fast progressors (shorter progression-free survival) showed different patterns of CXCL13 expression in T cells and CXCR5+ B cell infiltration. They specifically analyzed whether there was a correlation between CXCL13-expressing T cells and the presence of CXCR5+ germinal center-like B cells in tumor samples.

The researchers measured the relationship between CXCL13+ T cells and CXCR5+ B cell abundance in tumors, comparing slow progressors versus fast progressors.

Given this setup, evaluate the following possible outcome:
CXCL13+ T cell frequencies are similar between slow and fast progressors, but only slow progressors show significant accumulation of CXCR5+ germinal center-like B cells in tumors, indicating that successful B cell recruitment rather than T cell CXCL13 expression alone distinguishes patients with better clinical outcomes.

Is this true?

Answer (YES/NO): NO